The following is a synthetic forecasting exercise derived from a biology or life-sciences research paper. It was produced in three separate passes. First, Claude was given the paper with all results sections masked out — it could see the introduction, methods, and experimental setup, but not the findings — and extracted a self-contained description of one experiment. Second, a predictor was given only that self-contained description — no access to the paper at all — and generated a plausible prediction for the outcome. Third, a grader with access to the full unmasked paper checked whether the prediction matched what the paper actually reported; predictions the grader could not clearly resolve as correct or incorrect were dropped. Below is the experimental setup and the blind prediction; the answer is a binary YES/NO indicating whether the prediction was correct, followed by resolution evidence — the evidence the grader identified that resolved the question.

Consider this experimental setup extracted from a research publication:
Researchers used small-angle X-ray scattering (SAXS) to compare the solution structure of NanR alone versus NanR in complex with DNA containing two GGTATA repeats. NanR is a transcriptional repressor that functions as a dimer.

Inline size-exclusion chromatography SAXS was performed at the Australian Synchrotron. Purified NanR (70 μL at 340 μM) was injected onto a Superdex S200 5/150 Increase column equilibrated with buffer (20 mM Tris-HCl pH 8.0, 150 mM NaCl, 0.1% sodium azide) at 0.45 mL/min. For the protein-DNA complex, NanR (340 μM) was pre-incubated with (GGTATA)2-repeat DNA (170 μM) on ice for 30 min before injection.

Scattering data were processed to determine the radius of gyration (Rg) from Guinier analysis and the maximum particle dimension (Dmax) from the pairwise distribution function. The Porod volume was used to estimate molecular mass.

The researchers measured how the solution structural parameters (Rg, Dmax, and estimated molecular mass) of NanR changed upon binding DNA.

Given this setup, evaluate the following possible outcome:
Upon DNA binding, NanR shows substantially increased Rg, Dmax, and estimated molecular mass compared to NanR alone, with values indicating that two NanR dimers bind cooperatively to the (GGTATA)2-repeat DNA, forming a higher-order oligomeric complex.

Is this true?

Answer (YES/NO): NO